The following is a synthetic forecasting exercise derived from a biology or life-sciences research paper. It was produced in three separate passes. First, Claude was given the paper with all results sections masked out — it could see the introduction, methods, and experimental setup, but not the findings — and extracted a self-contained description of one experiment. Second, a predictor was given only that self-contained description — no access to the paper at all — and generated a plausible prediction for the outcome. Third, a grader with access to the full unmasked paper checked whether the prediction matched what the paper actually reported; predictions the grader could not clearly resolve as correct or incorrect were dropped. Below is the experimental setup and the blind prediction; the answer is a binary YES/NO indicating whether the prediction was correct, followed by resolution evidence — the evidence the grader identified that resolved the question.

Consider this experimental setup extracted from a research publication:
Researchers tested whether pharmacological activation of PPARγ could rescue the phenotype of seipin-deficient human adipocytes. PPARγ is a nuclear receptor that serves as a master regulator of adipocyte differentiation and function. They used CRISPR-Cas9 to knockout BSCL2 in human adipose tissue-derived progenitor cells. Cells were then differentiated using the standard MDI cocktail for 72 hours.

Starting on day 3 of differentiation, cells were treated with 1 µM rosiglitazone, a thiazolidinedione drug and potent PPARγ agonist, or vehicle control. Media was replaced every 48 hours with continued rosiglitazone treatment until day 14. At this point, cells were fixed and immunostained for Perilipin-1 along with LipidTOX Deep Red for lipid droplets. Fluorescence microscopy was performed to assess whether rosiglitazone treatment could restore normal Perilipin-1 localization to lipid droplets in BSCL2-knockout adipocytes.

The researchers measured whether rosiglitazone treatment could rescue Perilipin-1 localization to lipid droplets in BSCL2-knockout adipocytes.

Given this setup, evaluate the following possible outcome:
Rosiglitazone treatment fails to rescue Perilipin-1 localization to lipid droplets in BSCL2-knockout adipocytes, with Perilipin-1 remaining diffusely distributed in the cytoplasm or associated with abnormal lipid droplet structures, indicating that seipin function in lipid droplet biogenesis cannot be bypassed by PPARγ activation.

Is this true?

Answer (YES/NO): YES